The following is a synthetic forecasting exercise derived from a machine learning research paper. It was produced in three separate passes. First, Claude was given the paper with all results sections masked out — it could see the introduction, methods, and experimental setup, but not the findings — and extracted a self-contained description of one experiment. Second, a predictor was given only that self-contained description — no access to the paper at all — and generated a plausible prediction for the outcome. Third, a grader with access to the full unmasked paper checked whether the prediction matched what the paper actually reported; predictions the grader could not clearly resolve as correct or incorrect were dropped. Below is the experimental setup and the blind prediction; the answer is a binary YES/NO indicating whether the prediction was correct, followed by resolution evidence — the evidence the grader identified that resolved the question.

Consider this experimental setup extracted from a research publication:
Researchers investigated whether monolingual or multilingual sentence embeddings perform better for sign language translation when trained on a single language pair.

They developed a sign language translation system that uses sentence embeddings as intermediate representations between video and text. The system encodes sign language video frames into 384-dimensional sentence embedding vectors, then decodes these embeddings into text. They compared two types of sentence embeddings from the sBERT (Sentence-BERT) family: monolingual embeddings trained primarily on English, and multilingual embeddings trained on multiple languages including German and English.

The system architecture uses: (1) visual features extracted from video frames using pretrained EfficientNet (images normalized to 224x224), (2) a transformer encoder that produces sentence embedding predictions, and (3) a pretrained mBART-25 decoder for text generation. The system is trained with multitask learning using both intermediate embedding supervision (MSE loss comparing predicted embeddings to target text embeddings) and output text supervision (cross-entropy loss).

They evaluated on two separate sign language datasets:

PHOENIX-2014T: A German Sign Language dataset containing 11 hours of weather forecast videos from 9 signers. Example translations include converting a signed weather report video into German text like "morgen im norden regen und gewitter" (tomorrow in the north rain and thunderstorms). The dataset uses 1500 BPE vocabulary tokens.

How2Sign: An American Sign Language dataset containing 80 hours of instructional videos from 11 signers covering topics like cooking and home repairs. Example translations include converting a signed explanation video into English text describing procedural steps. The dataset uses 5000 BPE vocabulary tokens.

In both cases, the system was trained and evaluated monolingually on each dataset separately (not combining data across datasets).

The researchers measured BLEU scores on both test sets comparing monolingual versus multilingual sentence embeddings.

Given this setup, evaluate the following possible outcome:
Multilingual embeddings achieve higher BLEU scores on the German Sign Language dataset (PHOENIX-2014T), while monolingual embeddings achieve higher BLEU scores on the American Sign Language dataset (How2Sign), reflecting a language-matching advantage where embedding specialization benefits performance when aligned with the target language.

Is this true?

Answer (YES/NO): NO